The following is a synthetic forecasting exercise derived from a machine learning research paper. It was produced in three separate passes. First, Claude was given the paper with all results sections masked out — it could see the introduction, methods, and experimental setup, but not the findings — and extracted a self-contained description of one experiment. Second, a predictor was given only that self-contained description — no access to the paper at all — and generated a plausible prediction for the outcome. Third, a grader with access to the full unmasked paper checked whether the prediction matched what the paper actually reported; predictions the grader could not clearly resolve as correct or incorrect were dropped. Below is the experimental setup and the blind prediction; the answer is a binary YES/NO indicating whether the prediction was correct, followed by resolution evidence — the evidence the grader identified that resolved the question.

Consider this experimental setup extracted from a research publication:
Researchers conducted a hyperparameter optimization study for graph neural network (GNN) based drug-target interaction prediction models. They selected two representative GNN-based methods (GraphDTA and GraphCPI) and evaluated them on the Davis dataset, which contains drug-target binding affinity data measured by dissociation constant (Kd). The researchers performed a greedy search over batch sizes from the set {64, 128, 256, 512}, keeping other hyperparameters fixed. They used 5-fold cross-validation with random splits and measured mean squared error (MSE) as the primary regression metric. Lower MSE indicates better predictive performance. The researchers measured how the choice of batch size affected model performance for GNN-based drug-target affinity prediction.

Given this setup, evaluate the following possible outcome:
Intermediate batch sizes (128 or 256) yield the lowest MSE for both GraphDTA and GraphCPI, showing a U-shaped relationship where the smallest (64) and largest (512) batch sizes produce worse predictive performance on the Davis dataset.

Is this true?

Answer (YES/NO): NO